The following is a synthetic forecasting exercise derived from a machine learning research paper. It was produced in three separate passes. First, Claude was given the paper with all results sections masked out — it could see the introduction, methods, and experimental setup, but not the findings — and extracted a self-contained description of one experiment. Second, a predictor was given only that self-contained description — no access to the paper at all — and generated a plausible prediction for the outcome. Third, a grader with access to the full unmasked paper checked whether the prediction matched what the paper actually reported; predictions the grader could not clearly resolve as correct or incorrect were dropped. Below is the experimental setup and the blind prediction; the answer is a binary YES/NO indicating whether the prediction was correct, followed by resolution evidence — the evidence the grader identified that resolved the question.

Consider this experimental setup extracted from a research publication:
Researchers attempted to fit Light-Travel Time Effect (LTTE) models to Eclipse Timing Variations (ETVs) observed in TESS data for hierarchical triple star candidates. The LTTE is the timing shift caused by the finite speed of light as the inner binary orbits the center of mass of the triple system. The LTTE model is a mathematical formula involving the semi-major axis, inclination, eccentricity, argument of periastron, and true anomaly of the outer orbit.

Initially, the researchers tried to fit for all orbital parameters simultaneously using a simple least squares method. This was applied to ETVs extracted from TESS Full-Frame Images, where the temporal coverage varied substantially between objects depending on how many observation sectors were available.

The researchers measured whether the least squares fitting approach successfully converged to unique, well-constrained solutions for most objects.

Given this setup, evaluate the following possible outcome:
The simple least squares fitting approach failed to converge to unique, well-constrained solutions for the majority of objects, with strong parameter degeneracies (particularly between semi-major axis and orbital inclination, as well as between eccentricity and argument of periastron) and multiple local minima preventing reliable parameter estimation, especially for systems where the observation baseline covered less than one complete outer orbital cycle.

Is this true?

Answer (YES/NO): YES